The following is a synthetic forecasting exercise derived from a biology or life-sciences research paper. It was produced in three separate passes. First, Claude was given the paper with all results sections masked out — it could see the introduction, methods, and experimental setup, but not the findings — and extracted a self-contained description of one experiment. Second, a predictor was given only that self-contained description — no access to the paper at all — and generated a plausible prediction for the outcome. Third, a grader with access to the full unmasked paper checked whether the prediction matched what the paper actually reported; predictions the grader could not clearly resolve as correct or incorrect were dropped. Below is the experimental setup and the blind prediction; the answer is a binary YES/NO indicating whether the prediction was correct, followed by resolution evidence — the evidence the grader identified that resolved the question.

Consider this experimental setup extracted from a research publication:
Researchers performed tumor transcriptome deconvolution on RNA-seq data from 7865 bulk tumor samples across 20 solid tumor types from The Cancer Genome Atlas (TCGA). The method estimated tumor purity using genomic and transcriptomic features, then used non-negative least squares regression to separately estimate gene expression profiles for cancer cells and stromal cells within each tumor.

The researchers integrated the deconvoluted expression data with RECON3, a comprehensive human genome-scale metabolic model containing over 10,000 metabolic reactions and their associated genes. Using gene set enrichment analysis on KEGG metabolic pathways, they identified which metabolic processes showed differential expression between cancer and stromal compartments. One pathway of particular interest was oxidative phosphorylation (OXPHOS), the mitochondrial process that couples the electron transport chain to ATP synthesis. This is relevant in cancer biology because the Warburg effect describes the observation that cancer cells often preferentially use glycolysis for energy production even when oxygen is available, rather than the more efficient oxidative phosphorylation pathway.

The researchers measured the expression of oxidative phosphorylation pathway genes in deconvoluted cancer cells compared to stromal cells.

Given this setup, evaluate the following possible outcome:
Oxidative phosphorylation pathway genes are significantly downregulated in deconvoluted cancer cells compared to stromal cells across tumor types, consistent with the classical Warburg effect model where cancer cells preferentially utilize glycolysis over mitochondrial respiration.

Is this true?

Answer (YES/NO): NO